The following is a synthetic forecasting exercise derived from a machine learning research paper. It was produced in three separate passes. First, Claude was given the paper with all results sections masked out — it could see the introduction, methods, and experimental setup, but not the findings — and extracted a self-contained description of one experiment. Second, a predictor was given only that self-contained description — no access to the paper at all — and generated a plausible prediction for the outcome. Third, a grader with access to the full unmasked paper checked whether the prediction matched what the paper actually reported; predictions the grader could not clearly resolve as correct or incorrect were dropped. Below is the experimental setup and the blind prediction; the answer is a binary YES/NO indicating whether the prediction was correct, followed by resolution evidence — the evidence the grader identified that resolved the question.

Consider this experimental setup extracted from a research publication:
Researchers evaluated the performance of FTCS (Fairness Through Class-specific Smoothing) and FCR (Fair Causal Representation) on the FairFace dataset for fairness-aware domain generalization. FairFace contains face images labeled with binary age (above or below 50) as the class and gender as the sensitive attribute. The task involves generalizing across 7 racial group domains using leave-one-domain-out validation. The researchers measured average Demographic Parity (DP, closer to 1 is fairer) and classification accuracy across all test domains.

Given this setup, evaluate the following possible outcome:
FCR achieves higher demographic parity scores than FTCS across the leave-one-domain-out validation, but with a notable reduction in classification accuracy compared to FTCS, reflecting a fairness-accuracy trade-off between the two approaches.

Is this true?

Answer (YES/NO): NO